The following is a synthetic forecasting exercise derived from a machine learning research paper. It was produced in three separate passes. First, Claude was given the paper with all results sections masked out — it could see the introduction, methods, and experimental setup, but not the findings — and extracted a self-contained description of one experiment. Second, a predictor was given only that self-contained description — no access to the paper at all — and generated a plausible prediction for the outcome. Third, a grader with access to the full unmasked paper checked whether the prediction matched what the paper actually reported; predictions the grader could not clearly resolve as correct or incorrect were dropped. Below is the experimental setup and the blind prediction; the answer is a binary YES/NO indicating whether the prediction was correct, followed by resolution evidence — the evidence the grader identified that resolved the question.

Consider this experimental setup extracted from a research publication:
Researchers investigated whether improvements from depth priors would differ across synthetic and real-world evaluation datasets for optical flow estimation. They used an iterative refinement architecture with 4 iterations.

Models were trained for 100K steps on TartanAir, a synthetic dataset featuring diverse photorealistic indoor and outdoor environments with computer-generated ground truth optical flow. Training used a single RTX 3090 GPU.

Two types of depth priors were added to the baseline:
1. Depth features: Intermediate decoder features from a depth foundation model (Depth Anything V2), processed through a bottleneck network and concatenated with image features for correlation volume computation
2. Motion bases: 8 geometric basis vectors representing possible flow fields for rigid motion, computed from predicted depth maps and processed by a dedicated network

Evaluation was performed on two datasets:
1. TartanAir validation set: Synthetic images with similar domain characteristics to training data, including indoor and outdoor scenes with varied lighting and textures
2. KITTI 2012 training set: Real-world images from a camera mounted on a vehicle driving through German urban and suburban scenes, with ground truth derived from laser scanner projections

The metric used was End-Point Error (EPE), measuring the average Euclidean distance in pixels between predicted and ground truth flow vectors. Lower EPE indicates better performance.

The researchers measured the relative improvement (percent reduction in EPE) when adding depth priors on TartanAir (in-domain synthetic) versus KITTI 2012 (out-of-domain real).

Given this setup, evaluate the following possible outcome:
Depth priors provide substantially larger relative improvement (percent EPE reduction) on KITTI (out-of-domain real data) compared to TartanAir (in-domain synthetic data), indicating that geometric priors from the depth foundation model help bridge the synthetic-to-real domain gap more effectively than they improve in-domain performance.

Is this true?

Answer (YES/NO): YES